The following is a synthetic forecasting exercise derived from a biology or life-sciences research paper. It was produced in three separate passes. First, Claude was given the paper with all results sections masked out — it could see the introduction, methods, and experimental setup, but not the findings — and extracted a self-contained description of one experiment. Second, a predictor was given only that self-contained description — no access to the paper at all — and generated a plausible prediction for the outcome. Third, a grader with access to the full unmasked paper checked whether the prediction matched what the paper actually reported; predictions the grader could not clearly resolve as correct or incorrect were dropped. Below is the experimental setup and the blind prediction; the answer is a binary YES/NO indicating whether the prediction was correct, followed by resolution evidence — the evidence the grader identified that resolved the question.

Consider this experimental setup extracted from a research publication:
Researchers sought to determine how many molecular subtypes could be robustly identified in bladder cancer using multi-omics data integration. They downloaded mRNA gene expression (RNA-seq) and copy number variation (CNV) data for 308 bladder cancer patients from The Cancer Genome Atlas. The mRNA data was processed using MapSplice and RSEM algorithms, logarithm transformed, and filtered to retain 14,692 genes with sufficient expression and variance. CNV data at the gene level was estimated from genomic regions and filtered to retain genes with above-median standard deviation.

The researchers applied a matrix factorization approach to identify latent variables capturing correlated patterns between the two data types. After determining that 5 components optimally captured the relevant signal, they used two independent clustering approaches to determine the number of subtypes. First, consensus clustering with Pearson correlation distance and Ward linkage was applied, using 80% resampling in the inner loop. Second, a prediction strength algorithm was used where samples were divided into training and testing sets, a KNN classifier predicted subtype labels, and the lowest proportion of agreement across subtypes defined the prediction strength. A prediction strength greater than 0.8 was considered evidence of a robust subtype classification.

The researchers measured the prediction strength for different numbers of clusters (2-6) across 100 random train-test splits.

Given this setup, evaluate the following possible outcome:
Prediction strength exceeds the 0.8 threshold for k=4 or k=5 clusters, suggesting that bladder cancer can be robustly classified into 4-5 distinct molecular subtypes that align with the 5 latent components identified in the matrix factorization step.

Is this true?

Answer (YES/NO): NO